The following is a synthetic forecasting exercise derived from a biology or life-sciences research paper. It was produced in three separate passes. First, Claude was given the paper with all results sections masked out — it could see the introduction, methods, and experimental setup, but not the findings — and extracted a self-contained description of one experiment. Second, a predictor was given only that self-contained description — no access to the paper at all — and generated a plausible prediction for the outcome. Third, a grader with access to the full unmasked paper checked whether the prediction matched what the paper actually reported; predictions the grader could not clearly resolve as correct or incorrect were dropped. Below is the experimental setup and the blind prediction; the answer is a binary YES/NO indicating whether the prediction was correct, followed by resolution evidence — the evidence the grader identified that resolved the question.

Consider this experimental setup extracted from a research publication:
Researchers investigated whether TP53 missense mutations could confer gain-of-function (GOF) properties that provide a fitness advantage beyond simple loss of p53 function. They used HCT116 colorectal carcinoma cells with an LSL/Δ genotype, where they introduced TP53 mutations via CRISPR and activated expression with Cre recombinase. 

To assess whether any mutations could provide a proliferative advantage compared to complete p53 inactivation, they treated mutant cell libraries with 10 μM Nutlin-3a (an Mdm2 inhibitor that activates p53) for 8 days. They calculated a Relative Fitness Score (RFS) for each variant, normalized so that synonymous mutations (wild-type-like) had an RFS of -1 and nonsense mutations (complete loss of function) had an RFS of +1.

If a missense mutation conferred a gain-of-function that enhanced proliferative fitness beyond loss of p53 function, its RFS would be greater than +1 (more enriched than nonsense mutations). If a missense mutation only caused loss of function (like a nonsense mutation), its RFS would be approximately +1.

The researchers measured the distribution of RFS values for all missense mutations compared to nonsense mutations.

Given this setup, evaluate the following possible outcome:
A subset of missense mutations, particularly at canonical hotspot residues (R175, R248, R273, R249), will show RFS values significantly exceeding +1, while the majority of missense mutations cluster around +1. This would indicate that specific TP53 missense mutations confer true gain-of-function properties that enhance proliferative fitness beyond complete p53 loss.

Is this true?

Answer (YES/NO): NO